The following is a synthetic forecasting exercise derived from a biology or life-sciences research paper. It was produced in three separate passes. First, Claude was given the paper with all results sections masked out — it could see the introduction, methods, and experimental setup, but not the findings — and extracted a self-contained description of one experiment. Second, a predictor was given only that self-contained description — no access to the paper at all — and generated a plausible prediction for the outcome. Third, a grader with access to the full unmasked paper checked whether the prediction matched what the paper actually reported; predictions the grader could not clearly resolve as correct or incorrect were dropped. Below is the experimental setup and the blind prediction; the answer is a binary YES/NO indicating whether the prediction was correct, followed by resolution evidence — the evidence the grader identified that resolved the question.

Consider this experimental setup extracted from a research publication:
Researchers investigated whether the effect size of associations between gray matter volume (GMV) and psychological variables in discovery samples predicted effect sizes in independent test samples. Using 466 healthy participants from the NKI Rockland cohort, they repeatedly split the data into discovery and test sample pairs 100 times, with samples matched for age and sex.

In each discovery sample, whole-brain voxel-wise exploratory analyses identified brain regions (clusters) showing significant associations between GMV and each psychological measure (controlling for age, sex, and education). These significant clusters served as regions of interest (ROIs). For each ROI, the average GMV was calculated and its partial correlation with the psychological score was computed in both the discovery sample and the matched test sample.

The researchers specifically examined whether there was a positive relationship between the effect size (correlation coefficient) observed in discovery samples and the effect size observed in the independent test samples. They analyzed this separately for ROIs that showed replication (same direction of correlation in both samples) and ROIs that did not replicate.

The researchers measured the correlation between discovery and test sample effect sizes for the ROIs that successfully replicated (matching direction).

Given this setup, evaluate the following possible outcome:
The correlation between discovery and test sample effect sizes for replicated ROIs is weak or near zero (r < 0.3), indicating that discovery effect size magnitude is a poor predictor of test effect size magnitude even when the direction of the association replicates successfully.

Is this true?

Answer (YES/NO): YES